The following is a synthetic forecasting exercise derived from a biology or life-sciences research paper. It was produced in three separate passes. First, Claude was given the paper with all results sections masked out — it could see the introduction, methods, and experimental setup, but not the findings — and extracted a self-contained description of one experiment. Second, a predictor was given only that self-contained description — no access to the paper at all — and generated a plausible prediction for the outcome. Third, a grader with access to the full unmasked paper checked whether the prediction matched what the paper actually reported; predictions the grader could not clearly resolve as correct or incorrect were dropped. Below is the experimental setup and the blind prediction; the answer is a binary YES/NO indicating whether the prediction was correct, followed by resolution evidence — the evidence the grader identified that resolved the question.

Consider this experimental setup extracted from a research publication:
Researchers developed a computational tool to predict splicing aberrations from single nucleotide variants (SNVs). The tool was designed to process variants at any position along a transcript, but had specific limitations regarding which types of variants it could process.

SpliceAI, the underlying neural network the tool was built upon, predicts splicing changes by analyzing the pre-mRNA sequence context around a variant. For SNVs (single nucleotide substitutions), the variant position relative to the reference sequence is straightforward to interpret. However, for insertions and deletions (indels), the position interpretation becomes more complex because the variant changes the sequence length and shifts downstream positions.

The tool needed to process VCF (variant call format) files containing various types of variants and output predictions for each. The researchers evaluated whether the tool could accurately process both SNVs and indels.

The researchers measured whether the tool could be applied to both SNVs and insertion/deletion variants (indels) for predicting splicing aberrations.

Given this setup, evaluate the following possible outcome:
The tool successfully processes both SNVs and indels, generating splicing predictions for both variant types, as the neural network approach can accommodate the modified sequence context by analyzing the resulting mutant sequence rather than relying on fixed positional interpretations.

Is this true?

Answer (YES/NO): NO